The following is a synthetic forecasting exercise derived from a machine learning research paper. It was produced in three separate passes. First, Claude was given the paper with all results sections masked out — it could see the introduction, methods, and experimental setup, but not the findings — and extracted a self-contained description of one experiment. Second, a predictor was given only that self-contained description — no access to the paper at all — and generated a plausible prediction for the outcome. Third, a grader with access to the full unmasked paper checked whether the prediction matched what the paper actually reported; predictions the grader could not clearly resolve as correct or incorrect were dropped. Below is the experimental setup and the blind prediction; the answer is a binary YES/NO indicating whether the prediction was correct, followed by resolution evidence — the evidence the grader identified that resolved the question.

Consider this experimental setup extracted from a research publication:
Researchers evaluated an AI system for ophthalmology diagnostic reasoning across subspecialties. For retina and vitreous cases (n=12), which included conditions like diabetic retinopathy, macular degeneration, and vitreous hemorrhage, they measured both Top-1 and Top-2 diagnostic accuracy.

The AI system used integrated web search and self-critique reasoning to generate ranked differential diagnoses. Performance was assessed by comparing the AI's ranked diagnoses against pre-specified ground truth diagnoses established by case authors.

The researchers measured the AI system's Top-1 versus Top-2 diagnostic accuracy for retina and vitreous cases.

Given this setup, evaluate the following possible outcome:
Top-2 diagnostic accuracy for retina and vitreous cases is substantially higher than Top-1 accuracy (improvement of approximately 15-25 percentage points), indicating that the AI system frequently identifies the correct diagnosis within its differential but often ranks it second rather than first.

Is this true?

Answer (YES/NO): YES